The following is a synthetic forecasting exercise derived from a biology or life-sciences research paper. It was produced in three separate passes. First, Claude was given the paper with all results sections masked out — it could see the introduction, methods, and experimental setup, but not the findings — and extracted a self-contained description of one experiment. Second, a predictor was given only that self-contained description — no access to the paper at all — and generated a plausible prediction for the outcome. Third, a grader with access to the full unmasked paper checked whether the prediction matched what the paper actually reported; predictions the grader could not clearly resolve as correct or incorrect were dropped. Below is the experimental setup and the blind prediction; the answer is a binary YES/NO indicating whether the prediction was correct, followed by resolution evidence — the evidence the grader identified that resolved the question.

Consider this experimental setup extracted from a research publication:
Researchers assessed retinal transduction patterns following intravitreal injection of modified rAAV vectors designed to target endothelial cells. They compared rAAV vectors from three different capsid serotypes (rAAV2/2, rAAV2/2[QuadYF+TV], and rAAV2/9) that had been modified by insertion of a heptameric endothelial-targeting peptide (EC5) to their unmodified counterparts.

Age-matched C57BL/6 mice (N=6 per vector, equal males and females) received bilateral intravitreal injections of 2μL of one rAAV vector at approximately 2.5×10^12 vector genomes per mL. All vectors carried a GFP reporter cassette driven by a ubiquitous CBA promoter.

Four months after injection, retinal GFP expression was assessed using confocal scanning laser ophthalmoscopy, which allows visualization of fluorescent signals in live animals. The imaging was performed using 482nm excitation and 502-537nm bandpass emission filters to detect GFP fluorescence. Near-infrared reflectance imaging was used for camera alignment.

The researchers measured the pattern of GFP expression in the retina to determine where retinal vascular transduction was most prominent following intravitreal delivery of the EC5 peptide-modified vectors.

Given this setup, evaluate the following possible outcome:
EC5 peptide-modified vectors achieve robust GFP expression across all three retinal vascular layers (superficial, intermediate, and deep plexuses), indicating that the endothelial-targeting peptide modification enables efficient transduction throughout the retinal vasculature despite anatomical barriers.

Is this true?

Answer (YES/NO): NO